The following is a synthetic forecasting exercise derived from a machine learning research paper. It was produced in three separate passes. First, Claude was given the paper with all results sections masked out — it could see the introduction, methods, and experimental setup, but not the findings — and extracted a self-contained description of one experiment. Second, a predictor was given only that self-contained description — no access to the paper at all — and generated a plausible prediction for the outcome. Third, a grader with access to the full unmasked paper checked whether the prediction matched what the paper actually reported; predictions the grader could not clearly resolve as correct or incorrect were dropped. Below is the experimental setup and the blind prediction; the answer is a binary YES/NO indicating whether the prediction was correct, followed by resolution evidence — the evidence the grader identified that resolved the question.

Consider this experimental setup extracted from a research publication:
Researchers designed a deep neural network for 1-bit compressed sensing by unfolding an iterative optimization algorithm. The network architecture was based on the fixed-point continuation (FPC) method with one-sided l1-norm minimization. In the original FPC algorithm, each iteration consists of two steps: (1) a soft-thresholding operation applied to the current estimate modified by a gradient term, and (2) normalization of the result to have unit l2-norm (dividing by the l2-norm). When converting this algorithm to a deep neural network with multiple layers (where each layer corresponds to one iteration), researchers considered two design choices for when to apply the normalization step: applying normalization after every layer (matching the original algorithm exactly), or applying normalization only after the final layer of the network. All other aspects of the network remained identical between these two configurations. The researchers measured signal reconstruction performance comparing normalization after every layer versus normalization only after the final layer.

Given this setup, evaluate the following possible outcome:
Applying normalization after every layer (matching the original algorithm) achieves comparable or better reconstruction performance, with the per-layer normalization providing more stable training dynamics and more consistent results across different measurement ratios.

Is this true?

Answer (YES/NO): NO